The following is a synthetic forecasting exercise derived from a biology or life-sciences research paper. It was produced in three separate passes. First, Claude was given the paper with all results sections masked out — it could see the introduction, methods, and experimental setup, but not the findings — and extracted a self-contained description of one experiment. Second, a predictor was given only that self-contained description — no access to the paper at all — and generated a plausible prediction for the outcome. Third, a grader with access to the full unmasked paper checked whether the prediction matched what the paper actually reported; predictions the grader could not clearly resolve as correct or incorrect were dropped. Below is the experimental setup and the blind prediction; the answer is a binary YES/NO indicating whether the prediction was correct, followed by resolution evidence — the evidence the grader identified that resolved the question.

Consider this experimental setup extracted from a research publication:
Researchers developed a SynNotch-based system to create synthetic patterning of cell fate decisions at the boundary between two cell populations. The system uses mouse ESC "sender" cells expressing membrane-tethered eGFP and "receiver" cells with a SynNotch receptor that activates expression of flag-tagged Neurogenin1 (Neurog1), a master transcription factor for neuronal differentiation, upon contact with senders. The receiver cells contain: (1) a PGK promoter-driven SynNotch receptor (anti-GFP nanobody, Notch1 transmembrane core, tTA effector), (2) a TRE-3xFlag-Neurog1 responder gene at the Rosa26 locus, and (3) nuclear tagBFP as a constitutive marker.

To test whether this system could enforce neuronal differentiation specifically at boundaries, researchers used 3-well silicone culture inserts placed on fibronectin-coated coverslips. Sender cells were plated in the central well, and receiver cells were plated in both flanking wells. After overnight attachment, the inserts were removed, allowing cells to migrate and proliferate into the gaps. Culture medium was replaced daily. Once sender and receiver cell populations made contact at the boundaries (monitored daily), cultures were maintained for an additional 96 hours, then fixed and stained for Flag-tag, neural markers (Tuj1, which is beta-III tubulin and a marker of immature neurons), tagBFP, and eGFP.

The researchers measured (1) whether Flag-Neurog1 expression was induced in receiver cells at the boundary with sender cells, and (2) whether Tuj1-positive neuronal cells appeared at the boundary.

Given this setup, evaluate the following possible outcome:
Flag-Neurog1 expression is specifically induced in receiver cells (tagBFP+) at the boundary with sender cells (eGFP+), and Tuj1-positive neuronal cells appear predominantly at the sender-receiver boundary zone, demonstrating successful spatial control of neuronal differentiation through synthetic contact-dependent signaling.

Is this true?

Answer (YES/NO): YES